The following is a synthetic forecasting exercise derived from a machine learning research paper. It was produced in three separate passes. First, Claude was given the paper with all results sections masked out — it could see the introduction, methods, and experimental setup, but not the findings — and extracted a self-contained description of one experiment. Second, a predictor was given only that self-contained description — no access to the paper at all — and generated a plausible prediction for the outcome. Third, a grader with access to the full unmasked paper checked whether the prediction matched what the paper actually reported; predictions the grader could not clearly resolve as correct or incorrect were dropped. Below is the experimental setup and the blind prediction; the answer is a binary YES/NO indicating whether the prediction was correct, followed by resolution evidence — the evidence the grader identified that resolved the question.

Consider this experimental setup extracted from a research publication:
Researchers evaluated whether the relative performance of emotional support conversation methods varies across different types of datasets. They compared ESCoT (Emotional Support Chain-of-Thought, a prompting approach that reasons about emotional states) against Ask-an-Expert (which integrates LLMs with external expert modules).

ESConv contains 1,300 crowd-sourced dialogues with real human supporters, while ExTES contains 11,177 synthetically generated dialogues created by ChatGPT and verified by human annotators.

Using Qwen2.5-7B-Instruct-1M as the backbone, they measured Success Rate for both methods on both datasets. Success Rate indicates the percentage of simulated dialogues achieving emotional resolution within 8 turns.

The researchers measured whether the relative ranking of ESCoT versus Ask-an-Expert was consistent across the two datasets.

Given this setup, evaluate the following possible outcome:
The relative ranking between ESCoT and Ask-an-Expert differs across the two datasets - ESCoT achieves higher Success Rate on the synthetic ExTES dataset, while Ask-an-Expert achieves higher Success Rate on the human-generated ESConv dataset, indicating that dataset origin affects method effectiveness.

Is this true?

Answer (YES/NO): NO